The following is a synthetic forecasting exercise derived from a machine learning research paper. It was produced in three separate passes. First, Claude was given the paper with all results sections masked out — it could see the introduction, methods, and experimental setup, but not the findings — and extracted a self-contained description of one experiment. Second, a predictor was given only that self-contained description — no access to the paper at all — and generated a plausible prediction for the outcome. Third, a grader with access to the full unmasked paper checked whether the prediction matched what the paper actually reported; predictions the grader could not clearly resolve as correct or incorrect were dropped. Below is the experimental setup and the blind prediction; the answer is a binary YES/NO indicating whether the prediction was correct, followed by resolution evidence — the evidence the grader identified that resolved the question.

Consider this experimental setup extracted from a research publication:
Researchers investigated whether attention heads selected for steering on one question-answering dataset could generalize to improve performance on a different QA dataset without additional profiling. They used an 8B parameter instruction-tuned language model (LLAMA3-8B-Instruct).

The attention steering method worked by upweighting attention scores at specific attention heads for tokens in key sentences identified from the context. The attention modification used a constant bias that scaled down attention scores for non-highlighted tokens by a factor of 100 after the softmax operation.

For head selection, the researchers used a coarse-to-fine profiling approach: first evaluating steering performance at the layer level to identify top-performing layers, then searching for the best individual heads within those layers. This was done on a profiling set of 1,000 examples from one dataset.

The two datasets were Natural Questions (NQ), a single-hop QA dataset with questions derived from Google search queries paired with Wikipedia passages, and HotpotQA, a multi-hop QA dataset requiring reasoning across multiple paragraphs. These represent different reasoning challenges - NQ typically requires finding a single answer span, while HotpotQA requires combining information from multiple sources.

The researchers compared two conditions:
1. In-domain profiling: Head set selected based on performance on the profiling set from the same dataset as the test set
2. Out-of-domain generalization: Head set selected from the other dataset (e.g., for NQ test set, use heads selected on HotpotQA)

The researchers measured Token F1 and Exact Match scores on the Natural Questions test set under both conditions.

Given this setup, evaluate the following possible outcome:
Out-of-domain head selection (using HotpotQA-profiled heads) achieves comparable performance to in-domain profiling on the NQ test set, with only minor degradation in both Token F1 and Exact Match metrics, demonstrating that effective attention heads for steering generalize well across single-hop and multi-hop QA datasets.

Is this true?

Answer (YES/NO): NO